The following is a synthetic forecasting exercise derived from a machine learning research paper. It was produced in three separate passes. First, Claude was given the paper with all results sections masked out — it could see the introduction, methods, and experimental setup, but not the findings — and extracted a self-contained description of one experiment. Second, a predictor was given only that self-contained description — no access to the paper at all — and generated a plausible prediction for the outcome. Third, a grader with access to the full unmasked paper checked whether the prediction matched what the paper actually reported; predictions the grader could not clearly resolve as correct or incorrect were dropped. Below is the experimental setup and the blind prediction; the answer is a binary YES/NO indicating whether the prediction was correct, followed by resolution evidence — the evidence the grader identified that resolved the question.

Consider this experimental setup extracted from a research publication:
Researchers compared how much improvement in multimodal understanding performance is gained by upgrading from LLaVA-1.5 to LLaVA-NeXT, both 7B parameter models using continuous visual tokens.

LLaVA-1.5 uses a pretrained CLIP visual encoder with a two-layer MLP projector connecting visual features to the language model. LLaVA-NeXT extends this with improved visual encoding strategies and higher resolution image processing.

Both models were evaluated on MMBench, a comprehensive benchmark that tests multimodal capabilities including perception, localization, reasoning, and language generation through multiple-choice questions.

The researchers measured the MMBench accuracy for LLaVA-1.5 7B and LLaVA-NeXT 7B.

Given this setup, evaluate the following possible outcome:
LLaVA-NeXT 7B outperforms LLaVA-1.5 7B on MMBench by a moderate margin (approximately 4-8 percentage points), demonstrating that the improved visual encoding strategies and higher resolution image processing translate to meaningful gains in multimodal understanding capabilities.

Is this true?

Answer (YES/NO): NO